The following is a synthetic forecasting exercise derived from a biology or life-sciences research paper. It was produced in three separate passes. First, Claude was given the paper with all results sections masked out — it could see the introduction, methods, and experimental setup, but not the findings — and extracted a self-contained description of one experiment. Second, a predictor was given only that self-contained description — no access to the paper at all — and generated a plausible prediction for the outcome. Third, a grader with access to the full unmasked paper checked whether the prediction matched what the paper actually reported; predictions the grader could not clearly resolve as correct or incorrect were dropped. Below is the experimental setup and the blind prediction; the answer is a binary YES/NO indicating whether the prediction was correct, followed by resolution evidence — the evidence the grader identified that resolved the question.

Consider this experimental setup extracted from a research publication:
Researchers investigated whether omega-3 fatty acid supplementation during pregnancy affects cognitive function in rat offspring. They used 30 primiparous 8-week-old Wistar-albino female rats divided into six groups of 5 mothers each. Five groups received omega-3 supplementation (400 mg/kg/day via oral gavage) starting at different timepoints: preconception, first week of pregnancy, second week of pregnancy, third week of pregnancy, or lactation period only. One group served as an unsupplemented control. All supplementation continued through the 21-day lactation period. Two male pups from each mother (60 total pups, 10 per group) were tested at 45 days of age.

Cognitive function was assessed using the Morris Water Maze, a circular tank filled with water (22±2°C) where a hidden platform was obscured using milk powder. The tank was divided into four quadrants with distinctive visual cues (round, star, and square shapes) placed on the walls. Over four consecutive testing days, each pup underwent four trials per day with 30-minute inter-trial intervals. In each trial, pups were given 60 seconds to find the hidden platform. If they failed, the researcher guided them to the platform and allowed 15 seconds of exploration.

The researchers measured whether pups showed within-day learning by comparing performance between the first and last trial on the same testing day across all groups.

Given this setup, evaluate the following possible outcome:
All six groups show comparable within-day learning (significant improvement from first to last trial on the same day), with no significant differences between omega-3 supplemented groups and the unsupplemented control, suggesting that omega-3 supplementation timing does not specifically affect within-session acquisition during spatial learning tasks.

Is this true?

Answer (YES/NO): NO